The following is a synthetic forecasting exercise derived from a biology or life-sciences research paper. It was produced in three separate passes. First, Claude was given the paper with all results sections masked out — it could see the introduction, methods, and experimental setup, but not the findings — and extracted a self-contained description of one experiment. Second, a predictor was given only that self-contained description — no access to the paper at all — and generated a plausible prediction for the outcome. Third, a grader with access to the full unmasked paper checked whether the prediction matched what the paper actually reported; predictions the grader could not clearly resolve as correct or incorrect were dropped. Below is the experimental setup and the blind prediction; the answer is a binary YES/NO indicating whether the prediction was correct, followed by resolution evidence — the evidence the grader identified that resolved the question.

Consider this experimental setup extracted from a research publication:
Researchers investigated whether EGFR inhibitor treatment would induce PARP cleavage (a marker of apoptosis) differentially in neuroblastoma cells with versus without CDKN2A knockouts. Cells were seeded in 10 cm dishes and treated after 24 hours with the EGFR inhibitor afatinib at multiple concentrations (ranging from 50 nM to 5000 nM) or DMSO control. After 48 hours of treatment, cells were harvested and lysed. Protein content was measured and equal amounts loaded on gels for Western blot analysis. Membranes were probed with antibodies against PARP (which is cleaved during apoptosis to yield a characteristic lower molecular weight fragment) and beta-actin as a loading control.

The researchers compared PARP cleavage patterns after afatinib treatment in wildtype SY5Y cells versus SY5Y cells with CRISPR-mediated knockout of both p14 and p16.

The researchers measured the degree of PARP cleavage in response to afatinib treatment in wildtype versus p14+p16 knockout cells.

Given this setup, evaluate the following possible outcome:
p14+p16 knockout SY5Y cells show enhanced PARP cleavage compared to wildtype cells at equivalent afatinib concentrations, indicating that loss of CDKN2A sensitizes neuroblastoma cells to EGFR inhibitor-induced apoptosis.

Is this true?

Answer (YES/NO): YES